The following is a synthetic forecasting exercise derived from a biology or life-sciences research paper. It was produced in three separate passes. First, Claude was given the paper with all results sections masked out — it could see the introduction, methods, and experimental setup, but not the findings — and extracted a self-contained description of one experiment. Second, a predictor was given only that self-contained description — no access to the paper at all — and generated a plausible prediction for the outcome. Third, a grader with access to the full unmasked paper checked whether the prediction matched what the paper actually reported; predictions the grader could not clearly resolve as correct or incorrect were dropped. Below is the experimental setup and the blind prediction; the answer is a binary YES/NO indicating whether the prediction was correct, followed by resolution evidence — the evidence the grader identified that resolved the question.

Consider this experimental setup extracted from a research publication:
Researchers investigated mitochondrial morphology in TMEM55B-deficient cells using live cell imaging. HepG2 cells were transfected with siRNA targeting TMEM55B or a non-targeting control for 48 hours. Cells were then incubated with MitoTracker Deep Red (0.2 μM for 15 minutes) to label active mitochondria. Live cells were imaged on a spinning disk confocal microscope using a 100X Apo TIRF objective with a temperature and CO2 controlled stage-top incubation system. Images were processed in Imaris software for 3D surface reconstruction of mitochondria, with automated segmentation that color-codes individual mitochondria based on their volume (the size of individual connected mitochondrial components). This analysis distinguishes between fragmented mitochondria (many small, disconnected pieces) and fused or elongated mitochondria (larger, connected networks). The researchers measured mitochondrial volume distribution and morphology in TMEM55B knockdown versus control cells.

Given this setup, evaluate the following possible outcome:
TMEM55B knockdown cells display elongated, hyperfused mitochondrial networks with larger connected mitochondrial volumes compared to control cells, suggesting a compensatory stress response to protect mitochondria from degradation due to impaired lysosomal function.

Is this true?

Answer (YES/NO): NO